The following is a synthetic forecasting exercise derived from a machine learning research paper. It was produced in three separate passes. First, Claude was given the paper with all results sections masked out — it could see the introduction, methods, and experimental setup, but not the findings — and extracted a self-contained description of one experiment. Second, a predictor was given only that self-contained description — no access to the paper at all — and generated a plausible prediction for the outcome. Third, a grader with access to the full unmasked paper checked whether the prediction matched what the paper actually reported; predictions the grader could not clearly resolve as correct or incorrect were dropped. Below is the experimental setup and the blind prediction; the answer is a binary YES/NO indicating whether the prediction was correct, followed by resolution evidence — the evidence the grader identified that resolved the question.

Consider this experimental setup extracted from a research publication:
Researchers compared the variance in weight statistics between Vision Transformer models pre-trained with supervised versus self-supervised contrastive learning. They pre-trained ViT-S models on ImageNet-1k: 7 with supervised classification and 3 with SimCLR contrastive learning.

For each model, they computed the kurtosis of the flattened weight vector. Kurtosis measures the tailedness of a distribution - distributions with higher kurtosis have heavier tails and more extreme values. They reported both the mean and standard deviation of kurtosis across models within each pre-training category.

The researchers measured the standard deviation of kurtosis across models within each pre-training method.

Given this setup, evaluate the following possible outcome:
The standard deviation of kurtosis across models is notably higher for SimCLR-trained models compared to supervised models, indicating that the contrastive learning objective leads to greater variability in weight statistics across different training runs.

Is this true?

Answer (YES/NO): NO